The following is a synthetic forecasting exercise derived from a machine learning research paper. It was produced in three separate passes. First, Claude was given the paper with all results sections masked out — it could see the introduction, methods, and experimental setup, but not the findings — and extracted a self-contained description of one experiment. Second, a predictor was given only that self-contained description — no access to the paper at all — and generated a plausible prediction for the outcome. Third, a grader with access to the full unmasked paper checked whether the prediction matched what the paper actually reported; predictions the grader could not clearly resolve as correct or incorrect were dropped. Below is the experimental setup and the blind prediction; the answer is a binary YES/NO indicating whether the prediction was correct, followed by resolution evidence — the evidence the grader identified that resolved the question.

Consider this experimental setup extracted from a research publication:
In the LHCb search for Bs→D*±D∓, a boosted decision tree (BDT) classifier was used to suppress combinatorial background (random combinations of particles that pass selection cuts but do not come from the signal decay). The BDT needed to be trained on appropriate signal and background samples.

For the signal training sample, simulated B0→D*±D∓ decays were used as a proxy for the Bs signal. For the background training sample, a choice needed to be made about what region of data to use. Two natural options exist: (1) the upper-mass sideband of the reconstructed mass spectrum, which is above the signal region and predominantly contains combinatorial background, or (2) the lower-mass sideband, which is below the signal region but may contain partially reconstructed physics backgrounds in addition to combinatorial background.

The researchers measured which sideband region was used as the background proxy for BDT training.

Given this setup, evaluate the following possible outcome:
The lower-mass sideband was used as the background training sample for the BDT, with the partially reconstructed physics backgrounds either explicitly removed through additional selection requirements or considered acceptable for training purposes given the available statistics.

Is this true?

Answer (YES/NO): NO